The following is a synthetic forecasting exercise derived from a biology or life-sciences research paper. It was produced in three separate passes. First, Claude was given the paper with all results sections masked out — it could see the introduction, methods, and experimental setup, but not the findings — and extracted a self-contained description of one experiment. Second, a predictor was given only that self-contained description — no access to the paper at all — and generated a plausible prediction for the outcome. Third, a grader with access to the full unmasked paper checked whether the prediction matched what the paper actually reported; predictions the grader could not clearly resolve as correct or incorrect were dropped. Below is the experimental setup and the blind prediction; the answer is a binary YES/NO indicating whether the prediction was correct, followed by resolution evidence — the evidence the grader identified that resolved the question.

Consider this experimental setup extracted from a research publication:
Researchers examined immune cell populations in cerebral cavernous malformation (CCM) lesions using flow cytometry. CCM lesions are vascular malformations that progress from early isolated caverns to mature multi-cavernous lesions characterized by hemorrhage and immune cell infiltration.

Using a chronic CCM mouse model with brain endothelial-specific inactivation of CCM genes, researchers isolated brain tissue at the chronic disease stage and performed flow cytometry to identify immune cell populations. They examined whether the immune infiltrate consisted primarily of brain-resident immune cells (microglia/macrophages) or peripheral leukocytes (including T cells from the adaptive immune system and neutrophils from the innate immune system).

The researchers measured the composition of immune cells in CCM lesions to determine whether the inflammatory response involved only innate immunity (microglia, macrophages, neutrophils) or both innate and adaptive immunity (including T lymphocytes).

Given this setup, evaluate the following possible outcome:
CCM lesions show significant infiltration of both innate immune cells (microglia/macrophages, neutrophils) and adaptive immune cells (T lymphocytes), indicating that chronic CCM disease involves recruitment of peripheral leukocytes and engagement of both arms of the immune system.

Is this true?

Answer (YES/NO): YES